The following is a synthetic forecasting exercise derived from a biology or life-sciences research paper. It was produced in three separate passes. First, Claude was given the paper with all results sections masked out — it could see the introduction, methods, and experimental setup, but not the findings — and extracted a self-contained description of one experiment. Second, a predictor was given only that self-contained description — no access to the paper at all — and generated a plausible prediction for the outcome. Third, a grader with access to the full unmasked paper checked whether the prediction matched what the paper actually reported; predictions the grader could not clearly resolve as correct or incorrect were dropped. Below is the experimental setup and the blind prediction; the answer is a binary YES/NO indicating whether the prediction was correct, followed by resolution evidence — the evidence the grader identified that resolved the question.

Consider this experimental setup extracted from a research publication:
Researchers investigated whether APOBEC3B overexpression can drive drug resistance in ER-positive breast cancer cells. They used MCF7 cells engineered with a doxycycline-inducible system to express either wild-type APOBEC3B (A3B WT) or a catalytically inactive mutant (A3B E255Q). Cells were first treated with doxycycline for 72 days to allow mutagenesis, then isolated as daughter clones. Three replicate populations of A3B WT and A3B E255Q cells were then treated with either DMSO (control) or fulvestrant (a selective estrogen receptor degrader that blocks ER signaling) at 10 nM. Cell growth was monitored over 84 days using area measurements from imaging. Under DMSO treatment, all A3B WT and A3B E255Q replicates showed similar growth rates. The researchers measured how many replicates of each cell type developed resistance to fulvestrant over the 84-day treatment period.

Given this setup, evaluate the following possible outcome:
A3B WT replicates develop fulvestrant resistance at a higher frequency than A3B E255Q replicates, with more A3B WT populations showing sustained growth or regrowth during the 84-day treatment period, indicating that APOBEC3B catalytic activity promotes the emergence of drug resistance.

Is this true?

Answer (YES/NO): YES